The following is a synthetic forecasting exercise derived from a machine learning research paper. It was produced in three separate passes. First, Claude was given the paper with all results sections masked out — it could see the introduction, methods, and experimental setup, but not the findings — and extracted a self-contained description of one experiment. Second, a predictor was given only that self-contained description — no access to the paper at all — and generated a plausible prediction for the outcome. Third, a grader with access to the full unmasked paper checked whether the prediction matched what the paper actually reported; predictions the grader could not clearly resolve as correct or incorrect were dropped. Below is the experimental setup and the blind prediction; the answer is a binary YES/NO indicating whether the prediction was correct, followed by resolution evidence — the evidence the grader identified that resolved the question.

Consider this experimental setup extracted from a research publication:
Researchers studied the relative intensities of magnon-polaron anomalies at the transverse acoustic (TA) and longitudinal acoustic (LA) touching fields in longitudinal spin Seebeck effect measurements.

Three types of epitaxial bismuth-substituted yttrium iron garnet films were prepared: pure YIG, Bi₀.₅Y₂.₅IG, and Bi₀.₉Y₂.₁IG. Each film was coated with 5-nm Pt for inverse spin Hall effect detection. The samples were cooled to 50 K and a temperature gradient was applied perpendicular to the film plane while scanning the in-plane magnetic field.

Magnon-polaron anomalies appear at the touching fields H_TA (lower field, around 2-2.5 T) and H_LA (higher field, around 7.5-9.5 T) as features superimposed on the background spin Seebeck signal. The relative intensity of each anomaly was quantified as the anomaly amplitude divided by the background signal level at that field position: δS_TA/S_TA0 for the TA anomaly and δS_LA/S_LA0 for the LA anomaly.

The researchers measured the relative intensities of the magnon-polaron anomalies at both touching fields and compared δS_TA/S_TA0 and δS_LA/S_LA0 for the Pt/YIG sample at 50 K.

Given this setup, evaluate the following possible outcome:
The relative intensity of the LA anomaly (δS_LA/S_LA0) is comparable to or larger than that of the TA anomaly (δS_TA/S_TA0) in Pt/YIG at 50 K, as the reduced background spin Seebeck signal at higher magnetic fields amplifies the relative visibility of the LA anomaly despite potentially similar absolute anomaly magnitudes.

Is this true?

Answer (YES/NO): NO